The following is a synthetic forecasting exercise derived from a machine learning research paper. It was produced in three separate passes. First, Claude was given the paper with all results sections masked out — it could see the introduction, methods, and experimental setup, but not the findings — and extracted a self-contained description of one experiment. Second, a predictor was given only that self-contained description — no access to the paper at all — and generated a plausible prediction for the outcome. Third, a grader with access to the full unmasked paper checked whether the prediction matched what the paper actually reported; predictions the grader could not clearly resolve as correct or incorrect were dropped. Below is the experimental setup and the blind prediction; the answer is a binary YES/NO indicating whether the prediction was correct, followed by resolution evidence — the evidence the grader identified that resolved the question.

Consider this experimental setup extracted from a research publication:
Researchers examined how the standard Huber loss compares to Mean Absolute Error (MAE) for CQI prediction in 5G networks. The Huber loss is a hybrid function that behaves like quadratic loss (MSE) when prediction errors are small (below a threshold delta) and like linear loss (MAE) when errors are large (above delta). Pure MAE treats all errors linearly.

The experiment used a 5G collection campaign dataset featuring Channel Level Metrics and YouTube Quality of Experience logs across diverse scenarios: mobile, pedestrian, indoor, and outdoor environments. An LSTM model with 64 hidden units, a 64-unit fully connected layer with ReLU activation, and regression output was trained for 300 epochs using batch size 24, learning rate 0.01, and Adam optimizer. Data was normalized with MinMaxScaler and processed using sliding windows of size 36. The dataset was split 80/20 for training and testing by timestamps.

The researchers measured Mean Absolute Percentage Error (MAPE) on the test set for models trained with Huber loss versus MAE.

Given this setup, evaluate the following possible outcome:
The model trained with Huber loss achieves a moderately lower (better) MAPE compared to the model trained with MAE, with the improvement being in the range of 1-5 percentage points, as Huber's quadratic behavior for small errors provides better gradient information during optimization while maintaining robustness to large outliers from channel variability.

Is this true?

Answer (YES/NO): NO